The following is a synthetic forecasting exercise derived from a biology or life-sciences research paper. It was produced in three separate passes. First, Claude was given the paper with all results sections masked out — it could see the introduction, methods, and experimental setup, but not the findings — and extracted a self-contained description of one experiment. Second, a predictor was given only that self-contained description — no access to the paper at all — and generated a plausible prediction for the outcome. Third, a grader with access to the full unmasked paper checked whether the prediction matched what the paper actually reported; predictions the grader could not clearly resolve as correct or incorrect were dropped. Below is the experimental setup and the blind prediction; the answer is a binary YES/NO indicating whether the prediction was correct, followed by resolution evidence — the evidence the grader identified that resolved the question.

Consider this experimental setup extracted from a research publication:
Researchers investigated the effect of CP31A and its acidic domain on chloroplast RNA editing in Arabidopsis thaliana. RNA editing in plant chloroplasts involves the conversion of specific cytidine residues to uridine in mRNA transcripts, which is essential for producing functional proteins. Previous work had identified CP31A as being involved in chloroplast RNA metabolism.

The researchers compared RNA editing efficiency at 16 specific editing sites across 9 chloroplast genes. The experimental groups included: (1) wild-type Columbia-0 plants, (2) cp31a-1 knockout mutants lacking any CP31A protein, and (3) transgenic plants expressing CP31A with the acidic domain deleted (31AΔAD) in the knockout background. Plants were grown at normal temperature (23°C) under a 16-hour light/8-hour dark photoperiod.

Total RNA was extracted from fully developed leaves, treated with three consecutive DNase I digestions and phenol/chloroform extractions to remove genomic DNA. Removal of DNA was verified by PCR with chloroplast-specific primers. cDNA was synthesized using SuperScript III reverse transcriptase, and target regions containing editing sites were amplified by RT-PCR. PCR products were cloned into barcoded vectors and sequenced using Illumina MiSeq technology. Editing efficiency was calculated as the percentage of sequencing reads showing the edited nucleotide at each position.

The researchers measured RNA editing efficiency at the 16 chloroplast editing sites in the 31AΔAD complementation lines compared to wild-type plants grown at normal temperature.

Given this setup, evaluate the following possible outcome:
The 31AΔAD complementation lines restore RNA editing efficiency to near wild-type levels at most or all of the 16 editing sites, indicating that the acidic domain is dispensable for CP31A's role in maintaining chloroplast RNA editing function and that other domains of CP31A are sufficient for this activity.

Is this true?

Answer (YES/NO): YES